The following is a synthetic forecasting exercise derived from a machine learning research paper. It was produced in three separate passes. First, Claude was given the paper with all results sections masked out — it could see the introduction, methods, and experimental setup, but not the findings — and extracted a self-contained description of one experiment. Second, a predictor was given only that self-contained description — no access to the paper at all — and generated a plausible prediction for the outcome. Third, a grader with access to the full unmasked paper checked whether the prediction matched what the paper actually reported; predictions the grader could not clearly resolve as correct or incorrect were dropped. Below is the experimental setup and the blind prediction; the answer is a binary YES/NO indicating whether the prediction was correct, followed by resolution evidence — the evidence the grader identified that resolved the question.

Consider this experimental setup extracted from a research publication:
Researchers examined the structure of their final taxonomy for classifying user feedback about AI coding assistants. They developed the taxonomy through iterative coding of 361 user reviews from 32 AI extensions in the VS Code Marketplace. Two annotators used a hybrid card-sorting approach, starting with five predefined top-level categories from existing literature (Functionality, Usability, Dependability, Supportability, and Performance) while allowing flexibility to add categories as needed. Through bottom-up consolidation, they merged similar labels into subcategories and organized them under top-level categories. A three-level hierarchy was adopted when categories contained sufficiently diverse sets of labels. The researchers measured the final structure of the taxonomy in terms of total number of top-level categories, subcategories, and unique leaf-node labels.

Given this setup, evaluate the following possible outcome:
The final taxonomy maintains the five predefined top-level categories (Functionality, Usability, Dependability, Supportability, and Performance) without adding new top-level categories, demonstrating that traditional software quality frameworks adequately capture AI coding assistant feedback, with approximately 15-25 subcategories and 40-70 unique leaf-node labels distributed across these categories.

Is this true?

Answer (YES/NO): NO